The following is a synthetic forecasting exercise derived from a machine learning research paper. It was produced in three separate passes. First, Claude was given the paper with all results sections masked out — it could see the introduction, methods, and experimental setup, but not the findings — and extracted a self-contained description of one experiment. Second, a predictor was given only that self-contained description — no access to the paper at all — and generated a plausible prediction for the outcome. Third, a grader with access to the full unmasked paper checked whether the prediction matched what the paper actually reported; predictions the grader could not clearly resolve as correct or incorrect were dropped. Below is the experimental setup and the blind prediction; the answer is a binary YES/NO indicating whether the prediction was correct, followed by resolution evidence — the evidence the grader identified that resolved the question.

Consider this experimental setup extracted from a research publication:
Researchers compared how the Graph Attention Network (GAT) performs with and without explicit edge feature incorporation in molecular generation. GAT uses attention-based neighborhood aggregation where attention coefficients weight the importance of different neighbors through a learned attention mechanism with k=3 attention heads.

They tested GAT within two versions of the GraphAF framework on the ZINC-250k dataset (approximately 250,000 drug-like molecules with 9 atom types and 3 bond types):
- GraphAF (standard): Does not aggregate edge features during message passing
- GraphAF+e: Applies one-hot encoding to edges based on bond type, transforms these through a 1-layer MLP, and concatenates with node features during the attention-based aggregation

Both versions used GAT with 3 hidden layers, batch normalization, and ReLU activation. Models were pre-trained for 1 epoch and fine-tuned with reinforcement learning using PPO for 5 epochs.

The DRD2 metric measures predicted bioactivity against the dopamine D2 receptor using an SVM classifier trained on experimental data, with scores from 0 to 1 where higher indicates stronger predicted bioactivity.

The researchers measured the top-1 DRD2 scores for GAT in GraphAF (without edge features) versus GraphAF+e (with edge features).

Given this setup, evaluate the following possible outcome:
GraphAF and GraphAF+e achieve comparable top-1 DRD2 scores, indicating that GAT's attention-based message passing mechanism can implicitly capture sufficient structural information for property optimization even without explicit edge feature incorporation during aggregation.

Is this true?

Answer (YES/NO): NO